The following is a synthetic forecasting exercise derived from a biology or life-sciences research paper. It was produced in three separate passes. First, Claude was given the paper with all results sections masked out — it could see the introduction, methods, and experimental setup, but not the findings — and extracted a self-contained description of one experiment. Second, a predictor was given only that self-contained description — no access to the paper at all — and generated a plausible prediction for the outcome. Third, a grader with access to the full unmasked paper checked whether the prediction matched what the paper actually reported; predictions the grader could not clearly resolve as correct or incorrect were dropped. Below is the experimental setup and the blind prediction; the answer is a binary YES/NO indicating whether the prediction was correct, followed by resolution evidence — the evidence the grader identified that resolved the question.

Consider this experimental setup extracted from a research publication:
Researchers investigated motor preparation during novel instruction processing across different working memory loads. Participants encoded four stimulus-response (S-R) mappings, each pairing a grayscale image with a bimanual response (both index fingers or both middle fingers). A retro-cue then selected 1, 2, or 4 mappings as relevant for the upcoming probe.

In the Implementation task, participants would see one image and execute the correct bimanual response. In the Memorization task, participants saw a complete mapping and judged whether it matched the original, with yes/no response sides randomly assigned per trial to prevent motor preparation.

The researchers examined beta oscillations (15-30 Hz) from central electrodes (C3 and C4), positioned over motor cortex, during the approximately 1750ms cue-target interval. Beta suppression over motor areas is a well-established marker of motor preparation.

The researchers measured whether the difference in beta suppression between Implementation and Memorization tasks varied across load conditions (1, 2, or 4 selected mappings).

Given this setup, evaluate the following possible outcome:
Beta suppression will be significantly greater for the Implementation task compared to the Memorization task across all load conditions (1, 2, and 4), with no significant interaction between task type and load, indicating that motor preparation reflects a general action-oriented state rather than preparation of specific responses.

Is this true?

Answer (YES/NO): NO